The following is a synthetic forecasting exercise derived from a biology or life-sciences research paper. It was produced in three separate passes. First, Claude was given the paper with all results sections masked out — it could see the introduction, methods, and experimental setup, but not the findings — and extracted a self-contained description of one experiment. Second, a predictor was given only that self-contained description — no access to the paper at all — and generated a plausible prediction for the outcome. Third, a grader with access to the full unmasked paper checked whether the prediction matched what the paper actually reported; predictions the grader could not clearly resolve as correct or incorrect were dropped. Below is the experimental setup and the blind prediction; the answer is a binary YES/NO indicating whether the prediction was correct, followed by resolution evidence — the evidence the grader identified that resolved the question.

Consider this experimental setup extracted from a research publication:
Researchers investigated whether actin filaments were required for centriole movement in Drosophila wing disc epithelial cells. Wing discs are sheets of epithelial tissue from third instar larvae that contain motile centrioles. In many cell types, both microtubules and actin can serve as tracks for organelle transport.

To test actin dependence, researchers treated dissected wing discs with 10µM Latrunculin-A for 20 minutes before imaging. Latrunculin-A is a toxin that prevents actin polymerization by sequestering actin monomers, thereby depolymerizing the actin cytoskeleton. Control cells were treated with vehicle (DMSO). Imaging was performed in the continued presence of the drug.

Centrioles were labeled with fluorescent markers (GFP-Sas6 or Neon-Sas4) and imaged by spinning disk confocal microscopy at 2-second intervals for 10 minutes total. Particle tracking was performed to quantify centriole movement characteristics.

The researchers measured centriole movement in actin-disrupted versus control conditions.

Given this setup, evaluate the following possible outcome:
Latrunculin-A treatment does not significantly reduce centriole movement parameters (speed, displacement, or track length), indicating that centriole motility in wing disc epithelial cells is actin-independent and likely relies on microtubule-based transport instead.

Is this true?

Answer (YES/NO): YES